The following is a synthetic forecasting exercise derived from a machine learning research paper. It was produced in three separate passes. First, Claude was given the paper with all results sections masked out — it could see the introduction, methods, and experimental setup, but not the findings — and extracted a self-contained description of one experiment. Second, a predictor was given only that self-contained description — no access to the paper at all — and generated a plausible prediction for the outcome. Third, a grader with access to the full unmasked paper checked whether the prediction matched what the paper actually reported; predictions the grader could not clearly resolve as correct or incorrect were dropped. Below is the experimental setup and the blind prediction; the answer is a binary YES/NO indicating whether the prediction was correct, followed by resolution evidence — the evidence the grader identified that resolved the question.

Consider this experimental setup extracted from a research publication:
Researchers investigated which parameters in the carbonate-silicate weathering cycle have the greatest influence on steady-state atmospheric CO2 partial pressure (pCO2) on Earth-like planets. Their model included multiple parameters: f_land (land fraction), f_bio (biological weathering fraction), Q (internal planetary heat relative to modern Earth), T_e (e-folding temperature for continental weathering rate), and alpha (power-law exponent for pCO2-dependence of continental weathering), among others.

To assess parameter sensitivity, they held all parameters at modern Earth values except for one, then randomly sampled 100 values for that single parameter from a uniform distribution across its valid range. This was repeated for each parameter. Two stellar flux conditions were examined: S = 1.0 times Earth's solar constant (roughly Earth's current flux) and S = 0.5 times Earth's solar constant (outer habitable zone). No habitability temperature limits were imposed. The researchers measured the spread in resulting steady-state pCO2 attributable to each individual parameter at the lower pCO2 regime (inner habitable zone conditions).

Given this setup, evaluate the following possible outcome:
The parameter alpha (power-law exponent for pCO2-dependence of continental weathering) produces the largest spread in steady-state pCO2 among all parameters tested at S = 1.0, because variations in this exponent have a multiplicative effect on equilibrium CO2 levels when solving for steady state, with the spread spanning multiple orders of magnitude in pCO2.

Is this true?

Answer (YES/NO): NO